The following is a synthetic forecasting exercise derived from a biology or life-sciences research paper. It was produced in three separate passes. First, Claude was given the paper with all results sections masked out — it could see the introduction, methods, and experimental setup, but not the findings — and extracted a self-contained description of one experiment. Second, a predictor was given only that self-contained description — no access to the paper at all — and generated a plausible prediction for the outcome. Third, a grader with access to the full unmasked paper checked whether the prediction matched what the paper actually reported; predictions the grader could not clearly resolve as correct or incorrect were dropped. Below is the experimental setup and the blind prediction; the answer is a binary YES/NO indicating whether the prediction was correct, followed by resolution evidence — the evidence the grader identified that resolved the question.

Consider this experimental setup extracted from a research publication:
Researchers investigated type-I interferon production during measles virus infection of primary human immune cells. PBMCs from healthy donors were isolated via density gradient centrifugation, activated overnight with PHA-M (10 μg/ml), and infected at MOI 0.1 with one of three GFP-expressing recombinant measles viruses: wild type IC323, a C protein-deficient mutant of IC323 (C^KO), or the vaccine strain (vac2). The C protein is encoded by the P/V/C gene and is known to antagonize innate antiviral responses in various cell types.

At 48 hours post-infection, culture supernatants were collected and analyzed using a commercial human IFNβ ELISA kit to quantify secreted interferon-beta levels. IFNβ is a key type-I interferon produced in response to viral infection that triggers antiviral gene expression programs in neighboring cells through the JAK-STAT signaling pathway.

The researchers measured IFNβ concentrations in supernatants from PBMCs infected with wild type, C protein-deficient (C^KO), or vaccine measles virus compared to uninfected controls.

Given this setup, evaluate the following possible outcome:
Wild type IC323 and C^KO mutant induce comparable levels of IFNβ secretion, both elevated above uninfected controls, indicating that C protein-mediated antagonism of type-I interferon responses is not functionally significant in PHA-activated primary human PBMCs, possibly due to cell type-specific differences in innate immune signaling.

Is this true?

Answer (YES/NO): NO